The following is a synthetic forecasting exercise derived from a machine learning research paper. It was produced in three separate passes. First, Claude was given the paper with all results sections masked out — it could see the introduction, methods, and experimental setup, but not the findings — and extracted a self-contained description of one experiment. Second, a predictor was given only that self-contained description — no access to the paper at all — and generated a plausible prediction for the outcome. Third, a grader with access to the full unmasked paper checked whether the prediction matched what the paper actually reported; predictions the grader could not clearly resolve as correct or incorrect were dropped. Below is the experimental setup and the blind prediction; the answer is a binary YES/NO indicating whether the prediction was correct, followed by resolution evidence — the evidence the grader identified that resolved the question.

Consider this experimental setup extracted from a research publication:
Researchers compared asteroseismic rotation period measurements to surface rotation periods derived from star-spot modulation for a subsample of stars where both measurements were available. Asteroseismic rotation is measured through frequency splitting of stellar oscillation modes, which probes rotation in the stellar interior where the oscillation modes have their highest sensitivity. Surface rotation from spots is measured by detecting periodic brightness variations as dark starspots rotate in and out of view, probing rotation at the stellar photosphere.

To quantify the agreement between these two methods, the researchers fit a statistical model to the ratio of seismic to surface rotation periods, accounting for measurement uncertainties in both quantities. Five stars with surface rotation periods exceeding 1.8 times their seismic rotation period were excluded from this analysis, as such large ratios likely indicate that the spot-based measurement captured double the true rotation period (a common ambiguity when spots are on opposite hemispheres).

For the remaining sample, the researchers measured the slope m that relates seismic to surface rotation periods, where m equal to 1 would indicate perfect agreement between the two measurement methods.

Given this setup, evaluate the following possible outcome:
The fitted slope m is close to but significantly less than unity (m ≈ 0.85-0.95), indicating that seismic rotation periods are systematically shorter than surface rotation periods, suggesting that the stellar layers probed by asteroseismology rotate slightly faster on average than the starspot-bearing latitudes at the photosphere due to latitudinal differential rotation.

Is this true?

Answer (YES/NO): NO